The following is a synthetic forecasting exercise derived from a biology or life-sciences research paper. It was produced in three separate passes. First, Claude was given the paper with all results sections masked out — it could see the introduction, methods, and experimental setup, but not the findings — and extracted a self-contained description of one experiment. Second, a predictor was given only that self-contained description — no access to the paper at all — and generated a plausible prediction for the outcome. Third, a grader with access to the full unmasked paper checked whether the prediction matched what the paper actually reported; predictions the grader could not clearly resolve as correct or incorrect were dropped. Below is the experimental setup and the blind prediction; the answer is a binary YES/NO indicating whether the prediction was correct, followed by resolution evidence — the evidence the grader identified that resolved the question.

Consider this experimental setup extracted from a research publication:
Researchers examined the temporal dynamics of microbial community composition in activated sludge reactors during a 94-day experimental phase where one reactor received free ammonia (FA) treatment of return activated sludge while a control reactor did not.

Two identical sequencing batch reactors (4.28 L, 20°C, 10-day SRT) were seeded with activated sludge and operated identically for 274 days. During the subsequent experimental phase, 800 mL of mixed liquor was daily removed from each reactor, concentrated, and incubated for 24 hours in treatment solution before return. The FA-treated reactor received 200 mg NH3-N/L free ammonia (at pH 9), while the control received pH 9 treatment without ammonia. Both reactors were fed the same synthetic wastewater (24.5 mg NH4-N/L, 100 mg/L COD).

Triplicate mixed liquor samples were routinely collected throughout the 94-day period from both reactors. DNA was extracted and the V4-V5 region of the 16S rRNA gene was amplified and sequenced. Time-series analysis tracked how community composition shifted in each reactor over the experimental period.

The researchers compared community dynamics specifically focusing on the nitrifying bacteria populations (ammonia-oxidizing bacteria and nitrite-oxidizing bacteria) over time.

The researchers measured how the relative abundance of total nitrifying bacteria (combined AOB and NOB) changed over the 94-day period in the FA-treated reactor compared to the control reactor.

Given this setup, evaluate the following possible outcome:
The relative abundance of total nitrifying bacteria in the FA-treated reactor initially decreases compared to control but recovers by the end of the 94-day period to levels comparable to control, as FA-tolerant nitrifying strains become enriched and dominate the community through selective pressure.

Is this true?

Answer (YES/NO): NO